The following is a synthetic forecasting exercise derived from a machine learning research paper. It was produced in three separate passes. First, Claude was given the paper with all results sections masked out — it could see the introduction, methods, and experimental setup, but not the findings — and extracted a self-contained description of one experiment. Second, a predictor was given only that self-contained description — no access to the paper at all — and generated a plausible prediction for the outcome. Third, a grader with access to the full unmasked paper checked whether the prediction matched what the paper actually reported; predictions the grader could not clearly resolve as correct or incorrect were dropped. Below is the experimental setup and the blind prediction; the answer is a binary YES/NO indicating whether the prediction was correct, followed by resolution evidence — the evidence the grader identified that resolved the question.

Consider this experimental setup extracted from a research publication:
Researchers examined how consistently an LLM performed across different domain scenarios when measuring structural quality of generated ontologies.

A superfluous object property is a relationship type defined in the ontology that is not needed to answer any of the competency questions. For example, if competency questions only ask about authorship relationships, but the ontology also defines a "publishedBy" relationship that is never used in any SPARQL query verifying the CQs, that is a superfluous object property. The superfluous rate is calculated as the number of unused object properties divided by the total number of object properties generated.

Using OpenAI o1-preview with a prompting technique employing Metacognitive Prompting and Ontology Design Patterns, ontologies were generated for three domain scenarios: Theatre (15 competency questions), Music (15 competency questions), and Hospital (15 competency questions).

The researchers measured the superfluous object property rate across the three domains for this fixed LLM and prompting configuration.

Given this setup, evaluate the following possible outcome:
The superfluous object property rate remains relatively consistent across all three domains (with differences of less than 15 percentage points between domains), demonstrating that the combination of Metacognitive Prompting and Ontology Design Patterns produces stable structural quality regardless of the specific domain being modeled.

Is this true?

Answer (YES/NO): NO